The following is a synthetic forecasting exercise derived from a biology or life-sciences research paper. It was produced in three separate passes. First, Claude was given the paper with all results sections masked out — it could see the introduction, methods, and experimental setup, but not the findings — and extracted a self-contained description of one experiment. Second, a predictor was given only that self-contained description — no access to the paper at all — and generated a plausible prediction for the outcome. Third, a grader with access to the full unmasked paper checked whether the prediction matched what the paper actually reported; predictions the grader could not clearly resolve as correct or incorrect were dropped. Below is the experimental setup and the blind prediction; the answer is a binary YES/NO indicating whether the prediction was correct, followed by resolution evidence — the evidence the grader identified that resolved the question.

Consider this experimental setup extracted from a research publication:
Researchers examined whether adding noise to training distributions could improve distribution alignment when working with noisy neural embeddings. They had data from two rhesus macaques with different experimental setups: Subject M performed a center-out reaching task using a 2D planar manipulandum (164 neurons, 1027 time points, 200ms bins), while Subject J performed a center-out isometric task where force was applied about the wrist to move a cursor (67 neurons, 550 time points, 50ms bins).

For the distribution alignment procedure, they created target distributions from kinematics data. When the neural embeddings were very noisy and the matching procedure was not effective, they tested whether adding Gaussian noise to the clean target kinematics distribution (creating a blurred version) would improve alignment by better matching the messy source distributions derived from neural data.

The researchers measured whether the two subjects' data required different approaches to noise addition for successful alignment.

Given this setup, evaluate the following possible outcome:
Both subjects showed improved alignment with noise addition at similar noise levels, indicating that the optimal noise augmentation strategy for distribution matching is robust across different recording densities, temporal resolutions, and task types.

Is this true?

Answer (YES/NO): NO